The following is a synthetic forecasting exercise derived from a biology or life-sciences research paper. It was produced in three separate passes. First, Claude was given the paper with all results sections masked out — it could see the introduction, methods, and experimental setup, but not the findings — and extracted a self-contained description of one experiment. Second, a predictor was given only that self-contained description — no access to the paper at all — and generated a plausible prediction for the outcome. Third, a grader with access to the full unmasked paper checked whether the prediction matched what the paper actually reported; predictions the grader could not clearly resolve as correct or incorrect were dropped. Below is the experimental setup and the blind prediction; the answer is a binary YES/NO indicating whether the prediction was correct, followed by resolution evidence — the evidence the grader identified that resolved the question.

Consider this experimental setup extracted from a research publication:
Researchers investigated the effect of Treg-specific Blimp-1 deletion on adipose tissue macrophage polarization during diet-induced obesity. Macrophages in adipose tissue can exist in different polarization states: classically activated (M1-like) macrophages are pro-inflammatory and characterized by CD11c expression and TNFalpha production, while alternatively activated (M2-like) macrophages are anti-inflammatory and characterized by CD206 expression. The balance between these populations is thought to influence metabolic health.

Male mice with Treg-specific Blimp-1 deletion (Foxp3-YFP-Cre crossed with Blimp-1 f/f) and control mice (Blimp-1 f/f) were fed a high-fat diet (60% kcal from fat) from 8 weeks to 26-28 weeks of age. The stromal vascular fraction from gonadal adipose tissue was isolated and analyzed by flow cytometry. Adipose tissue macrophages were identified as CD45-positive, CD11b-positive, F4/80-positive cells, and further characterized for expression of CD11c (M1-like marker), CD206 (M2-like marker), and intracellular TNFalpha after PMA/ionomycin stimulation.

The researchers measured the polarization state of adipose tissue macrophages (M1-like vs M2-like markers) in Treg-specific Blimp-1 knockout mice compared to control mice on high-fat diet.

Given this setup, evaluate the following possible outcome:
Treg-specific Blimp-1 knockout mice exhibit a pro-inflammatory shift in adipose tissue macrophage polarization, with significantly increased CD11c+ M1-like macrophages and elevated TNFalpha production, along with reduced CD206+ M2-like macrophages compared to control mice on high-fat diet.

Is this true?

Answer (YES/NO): NO